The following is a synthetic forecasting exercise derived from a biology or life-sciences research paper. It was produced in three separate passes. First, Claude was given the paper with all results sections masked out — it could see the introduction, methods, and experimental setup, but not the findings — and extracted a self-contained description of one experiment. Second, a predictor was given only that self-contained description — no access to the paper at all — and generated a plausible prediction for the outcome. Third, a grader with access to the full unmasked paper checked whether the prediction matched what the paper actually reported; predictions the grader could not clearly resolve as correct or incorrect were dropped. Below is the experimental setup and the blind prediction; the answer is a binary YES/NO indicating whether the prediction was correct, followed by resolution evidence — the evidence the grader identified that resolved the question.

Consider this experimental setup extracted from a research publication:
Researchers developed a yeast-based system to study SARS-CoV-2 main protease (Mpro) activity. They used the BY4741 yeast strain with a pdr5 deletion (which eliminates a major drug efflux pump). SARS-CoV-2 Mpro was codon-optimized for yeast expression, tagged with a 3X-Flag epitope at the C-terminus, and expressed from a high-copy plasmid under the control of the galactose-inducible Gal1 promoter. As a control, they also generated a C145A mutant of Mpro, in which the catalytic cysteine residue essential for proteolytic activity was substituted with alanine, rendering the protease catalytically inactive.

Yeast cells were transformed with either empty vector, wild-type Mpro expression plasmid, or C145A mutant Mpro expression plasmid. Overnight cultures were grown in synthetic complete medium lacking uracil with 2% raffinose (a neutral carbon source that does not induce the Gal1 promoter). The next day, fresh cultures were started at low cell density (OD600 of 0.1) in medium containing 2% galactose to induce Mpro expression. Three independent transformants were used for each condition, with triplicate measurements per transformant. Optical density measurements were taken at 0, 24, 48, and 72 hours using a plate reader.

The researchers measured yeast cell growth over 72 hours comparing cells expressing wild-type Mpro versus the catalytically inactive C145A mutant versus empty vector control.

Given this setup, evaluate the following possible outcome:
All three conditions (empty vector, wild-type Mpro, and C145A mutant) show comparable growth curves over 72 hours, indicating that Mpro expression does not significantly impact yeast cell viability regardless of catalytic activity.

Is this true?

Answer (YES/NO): NO